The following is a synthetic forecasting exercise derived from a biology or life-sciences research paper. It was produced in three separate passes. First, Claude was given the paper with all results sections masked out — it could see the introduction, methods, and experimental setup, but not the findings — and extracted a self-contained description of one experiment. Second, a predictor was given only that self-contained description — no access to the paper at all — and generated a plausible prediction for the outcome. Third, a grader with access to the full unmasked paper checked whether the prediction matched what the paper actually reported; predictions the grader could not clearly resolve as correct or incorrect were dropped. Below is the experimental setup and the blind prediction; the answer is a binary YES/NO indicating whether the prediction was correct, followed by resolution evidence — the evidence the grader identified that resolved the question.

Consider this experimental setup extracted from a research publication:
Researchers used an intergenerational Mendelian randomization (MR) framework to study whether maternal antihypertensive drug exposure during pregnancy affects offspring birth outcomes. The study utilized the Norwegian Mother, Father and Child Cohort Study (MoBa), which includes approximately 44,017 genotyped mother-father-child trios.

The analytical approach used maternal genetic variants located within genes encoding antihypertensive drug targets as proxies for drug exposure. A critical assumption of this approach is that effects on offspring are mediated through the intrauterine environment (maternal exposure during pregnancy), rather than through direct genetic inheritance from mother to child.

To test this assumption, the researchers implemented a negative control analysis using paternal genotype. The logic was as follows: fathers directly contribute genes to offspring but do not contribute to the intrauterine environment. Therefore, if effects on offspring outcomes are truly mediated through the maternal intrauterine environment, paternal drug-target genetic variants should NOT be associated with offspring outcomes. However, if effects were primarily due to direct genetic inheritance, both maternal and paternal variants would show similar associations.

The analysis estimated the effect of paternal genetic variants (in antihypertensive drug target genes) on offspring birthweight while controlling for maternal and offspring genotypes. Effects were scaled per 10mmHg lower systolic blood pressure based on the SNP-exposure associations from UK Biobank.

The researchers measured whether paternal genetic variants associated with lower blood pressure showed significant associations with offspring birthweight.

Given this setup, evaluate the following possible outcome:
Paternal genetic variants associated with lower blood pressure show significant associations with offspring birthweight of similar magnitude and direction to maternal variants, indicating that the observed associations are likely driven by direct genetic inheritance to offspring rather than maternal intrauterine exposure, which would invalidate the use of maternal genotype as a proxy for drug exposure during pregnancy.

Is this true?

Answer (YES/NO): NO